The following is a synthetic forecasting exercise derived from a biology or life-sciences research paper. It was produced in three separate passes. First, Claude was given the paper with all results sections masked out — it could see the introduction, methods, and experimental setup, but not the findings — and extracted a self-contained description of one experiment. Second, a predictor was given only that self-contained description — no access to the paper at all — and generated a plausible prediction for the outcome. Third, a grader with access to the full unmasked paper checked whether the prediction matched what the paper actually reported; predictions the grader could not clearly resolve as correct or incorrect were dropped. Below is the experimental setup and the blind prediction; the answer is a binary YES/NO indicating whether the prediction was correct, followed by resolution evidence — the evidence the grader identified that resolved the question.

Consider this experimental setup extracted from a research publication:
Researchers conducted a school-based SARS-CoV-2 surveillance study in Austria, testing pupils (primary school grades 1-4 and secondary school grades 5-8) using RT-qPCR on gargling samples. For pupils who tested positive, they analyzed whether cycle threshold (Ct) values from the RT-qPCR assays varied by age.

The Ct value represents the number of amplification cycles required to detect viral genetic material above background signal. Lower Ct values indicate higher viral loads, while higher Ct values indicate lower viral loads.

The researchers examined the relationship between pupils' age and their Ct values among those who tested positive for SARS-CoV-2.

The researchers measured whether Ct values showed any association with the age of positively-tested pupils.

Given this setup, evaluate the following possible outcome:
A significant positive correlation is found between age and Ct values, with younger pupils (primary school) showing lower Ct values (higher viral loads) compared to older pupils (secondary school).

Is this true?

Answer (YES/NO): NO